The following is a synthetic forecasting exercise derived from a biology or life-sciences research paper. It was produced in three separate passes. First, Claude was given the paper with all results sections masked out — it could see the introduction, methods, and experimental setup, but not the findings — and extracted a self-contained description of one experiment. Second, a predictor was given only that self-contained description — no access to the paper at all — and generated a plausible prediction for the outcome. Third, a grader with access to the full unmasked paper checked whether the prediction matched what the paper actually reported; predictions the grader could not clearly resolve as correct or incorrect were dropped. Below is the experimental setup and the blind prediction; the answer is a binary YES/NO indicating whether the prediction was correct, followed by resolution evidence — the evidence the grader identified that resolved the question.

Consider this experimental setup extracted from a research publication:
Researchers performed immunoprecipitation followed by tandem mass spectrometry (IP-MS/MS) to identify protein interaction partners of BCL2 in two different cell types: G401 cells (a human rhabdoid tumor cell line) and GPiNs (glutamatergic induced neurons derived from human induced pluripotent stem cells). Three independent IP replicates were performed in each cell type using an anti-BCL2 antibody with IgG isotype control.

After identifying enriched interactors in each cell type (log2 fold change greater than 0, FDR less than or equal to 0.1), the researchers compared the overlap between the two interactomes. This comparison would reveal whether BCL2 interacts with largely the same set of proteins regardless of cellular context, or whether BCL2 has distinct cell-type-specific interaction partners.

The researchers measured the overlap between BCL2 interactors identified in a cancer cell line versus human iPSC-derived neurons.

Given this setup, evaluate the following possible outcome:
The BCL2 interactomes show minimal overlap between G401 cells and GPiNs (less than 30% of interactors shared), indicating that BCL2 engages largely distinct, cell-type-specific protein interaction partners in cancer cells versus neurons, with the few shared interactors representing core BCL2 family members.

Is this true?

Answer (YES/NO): NO